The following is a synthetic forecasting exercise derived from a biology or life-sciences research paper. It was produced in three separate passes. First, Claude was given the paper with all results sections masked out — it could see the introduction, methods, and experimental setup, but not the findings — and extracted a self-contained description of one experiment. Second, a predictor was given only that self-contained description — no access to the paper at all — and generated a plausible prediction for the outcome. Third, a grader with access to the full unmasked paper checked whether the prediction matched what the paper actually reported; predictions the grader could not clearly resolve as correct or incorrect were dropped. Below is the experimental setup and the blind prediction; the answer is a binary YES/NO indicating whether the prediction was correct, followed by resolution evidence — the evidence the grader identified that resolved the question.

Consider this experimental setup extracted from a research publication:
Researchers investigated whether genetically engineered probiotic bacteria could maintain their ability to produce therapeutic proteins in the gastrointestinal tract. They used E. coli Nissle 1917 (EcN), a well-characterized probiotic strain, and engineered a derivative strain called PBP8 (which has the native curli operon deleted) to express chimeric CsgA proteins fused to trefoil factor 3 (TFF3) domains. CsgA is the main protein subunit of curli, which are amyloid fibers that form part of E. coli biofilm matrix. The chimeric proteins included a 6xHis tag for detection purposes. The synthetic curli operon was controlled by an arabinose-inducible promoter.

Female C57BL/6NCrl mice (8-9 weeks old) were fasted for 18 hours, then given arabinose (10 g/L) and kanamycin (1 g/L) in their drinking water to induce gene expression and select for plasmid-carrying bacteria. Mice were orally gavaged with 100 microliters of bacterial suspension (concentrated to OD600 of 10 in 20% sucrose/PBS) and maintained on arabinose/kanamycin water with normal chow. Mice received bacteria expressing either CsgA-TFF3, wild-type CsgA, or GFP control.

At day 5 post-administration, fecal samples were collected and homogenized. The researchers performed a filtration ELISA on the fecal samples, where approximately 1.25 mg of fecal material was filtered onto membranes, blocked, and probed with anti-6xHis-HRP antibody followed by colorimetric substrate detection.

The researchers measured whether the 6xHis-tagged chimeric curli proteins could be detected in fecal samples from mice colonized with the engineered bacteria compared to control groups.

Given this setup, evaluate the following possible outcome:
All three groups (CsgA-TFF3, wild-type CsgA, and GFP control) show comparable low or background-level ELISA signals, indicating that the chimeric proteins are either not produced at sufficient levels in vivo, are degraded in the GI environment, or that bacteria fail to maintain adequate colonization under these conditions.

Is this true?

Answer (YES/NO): NO